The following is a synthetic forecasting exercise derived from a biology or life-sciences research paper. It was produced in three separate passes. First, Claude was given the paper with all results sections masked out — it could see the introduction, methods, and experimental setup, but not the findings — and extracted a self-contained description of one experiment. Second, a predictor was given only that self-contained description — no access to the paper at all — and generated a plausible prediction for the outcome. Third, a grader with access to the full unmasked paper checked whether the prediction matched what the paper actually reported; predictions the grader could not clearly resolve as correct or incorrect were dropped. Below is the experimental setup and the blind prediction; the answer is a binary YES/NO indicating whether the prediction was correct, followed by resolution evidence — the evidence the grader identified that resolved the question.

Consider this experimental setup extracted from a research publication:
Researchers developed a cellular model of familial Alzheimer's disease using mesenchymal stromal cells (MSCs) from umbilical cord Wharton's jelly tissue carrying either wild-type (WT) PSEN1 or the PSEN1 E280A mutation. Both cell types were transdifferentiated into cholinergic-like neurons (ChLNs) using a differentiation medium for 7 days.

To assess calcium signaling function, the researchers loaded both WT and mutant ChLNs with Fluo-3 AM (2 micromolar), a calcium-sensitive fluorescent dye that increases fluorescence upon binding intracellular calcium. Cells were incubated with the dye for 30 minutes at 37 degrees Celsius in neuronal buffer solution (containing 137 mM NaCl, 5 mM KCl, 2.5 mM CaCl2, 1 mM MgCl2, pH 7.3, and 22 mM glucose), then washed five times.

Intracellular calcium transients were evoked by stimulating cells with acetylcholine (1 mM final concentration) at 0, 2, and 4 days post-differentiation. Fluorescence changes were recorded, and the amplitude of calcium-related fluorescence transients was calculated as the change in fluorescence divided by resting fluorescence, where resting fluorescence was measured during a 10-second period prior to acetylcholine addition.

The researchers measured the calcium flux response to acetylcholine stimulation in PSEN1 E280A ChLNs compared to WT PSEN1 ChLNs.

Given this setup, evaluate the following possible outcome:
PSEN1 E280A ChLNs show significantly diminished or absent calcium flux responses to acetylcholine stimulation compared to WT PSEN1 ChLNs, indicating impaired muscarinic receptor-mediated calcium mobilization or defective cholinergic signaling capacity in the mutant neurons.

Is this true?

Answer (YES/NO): YES